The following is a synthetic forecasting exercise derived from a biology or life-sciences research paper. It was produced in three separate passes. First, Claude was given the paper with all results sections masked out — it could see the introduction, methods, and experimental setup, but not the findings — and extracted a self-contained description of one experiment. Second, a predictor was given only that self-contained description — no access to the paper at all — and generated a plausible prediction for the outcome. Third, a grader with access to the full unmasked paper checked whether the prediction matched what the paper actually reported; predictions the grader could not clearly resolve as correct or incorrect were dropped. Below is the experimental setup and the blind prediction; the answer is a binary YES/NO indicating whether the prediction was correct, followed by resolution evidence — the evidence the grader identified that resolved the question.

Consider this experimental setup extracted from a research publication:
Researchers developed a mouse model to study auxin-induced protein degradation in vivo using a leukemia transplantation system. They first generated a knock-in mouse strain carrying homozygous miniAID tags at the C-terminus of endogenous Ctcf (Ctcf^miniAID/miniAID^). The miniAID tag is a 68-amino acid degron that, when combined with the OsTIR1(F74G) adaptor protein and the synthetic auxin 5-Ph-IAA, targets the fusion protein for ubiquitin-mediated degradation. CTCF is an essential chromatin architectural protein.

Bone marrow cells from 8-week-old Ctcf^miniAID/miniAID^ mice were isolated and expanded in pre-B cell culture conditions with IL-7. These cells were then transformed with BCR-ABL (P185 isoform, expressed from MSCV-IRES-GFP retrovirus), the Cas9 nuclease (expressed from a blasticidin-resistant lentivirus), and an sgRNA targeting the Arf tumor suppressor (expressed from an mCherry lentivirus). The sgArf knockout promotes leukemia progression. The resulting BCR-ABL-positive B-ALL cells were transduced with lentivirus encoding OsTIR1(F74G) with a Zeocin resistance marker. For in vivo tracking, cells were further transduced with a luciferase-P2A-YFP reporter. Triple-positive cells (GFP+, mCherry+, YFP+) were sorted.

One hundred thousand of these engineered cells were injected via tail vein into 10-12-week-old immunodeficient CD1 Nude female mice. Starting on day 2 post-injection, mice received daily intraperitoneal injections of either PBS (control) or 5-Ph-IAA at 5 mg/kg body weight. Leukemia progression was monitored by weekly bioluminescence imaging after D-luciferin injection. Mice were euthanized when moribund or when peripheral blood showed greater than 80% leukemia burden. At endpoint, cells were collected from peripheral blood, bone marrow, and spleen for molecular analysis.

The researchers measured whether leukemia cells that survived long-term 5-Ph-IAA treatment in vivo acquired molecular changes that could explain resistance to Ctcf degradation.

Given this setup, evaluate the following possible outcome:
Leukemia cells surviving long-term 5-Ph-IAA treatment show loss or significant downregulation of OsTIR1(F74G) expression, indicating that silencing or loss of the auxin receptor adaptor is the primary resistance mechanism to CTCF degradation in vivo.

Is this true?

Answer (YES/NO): NO